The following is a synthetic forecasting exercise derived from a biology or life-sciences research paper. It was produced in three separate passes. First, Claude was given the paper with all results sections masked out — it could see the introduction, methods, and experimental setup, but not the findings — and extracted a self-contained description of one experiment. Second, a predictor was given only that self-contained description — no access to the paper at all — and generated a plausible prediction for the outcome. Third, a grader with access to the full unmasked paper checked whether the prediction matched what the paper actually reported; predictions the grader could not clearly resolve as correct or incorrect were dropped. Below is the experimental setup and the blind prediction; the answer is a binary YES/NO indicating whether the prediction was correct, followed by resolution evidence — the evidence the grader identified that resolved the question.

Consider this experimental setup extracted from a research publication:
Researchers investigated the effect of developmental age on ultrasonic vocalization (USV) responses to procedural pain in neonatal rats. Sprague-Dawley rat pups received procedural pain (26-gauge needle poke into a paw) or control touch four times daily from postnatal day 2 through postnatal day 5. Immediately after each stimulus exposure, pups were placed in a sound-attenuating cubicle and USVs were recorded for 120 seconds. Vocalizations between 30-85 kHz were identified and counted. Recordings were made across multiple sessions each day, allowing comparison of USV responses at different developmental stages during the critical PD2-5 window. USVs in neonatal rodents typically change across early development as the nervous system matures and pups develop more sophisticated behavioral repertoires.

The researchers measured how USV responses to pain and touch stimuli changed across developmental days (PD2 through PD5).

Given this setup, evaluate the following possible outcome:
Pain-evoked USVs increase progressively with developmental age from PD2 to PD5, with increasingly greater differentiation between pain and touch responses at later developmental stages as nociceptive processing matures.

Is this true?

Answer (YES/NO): NO